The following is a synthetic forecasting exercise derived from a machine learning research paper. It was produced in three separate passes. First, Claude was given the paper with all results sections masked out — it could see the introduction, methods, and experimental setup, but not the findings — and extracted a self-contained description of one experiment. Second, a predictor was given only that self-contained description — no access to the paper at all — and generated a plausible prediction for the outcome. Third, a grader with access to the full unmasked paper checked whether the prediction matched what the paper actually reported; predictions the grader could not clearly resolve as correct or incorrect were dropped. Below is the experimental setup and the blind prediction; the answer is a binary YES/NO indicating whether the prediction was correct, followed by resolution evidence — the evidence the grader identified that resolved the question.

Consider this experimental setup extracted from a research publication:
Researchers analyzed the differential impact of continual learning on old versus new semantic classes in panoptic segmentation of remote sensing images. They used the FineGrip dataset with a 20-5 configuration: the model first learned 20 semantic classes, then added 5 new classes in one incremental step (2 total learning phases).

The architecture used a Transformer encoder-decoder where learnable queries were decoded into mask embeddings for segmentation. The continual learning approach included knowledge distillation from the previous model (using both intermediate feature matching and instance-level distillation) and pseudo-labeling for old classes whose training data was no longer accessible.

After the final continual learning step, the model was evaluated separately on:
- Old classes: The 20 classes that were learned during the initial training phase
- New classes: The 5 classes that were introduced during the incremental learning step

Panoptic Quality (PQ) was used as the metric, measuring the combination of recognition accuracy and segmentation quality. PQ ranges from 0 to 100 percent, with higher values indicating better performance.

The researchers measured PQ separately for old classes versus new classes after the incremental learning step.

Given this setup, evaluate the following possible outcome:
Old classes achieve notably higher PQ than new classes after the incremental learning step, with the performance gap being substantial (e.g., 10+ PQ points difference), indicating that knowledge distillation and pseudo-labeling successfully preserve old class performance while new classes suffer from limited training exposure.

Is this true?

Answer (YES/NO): NO